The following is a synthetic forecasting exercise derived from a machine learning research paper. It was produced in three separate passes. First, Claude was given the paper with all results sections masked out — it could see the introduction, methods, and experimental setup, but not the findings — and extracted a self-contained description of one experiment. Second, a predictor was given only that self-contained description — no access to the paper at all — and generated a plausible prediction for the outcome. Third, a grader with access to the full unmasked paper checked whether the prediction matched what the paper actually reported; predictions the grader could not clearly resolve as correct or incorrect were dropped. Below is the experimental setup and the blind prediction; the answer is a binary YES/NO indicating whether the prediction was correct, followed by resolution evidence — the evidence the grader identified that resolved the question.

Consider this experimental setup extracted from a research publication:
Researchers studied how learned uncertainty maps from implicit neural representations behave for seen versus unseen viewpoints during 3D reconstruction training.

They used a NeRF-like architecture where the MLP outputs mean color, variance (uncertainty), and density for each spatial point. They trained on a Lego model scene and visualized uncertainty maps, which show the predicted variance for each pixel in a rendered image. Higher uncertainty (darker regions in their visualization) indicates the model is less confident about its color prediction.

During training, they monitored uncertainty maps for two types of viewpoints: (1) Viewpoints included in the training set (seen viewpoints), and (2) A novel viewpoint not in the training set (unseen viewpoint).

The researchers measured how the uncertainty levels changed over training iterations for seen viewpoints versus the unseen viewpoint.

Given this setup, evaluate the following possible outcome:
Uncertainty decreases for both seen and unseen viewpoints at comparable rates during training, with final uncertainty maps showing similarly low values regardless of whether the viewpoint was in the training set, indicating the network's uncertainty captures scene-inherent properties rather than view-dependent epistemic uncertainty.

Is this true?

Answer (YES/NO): NO